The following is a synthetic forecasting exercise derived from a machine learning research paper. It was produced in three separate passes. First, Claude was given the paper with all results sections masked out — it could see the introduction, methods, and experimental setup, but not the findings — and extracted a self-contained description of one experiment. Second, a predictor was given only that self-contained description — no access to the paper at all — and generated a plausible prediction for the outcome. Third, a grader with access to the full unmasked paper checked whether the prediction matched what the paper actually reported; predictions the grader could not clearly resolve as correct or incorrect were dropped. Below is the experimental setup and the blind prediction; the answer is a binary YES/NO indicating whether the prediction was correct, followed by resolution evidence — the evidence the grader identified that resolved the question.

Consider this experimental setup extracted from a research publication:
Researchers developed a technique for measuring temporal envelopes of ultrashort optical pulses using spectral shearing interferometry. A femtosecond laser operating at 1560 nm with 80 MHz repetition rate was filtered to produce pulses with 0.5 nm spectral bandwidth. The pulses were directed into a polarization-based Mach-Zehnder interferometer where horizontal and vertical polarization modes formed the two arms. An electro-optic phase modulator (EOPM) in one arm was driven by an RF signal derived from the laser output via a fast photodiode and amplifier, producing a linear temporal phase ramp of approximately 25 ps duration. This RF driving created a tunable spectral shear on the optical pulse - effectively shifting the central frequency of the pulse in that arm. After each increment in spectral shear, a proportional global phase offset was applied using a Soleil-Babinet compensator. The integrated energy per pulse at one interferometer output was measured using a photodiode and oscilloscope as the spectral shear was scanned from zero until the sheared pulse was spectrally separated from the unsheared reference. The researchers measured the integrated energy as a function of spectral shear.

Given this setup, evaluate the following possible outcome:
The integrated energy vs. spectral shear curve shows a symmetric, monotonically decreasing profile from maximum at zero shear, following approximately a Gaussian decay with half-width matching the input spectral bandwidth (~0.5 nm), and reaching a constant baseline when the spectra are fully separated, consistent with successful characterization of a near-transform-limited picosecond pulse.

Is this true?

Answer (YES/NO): NO